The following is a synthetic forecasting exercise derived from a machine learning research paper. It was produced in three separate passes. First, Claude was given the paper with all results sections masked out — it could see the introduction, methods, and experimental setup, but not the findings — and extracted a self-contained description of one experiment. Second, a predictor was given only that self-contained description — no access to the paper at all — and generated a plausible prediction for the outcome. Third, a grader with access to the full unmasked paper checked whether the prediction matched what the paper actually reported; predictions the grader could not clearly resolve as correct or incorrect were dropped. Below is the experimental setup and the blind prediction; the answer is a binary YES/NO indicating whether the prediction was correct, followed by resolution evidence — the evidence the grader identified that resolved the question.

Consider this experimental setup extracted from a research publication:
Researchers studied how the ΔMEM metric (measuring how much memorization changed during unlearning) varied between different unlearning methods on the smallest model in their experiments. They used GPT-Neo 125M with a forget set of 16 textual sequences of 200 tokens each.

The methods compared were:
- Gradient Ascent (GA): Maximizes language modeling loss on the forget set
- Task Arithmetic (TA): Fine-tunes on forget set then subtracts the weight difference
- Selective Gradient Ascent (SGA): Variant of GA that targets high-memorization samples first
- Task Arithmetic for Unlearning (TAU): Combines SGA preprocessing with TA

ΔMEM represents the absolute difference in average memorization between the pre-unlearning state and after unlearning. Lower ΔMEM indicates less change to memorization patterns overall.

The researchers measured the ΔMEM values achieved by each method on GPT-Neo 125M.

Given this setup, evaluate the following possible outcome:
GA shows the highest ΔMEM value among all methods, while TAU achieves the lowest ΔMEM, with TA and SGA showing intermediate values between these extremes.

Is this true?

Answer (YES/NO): NO